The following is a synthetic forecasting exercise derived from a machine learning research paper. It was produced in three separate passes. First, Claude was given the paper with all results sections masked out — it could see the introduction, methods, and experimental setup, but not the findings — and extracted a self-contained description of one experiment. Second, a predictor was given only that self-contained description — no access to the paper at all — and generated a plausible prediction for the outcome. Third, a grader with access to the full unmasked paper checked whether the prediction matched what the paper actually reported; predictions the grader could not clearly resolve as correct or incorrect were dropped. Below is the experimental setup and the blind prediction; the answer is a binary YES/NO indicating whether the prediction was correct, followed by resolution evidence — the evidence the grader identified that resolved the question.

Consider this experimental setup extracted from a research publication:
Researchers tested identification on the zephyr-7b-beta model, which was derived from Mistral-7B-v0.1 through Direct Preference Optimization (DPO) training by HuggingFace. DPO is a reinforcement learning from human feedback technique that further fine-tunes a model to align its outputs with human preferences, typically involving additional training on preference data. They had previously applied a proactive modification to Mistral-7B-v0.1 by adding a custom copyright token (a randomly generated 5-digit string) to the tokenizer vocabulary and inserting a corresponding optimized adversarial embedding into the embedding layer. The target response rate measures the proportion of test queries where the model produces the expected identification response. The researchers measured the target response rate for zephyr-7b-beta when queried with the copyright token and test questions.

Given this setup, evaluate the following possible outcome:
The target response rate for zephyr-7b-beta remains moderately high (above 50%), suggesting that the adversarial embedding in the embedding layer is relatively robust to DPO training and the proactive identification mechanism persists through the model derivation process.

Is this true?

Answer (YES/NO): YES